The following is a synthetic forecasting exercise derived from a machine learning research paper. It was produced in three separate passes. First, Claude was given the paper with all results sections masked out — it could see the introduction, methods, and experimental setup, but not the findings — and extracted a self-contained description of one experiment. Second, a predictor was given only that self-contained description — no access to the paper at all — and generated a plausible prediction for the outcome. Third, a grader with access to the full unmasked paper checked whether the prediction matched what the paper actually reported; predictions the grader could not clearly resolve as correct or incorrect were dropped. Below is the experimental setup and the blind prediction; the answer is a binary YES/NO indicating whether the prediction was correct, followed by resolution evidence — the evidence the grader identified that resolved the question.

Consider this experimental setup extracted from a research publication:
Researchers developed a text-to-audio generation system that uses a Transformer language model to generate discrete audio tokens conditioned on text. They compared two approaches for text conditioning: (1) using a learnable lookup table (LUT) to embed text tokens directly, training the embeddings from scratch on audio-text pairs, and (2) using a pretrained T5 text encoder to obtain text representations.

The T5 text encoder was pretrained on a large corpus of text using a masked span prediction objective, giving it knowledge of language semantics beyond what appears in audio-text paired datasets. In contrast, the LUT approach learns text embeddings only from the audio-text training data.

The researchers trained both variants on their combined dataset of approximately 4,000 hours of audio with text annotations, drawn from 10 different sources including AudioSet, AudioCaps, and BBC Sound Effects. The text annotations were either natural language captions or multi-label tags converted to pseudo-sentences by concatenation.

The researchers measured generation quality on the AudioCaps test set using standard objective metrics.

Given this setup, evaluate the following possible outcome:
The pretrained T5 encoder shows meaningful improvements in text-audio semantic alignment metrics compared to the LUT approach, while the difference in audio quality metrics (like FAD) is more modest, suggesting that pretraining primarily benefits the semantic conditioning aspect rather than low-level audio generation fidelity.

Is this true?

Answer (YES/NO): NO